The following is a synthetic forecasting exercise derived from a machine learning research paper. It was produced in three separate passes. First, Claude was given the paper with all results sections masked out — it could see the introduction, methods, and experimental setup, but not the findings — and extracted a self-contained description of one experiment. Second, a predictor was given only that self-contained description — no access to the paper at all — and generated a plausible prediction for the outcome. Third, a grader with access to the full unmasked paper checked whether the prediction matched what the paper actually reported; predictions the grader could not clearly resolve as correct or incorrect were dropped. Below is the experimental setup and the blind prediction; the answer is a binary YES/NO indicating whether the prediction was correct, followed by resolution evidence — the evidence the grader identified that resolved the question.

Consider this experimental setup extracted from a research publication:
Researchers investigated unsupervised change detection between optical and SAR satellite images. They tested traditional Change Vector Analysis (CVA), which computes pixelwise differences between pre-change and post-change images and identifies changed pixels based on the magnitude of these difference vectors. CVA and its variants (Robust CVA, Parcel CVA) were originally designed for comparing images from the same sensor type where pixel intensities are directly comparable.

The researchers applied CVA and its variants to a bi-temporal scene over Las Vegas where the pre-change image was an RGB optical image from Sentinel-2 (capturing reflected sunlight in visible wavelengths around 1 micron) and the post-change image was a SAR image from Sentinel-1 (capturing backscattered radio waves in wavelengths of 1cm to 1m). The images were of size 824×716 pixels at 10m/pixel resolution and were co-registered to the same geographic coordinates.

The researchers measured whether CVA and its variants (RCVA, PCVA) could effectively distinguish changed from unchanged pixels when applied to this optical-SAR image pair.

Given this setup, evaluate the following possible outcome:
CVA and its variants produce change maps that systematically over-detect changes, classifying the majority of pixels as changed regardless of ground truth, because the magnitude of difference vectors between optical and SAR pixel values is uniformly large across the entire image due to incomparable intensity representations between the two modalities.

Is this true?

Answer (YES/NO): NO